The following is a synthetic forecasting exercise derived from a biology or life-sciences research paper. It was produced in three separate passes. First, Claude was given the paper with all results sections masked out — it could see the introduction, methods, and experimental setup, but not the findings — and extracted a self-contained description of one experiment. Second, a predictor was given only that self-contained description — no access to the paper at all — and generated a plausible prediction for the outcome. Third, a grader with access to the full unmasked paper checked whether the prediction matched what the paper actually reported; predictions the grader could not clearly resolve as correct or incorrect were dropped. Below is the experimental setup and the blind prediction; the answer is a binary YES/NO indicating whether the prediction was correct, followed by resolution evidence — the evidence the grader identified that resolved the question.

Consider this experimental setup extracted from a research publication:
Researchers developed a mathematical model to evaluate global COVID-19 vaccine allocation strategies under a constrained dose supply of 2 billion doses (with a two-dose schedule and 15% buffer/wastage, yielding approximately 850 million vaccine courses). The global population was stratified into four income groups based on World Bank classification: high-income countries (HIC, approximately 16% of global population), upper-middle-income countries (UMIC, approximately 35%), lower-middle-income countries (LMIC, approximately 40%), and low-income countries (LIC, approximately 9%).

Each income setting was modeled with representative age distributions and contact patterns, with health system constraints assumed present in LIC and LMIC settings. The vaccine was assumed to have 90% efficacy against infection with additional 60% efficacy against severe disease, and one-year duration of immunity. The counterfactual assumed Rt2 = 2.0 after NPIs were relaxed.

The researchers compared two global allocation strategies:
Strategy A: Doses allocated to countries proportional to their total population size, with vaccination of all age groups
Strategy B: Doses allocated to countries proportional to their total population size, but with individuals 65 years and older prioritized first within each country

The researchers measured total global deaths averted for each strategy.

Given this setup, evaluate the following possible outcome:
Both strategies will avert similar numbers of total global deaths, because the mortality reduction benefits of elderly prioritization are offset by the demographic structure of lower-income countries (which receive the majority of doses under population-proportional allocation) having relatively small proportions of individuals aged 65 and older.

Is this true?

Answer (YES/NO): NO